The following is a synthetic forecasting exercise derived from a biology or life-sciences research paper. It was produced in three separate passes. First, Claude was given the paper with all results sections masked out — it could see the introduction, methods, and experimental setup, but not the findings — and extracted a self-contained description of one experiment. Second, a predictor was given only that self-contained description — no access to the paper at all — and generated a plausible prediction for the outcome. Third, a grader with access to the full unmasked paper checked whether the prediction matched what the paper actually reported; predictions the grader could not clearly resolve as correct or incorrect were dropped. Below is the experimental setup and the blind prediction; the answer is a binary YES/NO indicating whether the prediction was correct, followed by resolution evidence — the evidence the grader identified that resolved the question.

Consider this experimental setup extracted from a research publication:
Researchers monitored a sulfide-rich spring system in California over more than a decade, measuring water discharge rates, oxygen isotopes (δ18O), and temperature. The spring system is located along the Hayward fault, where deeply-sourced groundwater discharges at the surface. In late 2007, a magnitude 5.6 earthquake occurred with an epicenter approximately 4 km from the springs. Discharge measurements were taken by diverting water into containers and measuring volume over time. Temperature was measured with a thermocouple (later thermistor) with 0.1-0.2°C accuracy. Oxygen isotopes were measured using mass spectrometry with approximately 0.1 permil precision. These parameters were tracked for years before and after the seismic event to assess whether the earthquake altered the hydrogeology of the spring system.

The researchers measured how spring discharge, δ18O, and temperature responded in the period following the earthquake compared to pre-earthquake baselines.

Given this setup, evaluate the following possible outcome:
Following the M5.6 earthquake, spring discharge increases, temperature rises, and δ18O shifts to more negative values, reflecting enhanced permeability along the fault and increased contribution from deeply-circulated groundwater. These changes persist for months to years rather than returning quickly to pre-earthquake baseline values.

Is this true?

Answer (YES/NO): NO